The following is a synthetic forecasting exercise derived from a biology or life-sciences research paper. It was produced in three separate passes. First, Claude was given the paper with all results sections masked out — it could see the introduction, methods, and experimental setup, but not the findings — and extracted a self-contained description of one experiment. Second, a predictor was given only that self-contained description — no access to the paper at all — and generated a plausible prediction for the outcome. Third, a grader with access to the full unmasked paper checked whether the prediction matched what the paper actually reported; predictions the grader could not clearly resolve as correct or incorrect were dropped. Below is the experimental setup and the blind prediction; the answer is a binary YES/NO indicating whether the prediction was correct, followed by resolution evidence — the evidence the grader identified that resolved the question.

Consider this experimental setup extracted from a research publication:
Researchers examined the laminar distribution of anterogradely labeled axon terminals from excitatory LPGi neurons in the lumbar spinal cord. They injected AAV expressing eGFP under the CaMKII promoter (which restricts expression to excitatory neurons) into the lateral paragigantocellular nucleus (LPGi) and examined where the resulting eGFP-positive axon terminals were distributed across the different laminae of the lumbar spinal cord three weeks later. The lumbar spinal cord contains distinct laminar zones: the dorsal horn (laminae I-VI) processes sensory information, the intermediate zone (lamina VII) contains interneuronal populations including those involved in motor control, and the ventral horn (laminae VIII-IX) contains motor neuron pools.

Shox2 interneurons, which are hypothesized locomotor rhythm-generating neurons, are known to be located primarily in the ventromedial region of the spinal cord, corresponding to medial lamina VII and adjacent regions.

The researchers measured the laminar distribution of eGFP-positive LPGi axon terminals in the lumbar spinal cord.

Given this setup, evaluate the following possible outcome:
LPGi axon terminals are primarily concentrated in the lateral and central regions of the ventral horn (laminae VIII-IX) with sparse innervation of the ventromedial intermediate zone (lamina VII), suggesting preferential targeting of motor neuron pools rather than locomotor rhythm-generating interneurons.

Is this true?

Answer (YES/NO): NO